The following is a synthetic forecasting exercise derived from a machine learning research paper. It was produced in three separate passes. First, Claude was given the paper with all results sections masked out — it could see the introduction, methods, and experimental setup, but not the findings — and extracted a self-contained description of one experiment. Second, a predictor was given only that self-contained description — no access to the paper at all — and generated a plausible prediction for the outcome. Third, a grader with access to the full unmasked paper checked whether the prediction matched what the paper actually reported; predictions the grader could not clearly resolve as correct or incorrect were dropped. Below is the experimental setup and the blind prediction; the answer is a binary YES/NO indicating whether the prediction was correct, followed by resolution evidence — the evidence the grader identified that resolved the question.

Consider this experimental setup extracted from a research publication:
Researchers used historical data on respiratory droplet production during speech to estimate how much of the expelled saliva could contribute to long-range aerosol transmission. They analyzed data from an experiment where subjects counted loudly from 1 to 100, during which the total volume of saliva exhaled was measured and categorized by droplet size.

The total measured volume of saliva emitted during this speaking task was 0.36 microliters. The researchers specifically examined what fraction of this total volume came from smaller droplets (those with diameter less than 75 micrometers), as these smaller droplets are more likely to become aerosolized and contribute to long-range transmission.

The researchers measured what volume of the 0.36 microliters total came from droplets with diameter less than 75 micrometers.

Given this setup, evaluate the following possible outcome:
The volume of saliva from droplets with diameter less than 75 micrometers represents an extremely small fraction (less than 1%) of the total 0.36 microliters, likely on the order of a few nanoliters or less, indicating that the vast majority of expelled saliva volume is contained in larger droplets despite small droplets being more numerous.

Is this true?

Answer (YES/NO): YES